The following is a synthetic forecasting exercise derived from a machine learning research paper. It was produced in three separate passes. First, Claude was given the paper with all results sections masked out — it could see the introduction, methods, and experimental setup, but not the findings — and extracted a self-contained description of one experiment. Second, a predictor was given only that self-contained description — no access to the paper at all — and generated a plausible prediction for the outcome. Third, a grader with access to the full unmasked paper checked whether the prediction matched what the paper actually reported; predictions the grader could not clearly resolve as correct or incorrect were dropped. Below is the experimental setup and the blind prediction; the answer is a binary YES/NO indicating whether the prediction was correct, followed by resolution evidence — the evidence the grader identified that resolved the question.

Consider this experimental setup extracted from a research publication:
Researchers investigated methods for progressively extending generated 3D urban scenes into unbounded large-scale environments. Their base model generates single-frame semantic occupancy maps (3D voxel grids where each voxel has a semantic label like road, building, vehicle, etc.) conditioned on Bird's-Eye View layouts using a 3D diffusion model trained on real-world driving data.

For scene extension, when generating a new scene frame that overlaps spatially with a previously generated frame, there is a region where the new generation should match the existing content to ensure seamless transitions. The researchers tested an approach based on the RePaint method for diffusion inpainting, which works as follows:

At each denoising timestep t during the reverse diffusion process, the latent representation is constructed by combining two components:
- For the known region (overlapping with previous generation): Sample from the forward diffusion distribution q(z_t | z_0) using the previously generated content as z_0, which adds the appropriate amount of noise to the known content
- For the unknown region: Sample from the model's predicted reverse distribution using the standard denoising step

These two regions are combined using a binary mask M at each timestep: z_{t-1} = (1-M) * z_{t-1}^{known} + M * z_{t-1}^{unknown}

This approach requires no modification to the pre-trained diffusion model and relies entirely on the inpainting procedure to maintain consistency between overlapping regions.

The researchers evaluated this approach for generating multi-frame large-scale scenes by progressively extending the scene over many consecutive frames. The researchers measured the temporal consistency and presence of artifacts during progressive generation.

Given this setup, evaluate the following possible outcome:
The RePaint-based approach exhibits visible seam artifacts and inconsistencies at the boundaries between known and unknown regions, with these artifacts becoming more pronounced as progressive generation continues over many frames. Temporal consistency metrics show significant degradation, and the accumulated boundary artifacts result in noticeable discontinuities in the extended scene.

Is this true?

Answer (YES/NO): NO